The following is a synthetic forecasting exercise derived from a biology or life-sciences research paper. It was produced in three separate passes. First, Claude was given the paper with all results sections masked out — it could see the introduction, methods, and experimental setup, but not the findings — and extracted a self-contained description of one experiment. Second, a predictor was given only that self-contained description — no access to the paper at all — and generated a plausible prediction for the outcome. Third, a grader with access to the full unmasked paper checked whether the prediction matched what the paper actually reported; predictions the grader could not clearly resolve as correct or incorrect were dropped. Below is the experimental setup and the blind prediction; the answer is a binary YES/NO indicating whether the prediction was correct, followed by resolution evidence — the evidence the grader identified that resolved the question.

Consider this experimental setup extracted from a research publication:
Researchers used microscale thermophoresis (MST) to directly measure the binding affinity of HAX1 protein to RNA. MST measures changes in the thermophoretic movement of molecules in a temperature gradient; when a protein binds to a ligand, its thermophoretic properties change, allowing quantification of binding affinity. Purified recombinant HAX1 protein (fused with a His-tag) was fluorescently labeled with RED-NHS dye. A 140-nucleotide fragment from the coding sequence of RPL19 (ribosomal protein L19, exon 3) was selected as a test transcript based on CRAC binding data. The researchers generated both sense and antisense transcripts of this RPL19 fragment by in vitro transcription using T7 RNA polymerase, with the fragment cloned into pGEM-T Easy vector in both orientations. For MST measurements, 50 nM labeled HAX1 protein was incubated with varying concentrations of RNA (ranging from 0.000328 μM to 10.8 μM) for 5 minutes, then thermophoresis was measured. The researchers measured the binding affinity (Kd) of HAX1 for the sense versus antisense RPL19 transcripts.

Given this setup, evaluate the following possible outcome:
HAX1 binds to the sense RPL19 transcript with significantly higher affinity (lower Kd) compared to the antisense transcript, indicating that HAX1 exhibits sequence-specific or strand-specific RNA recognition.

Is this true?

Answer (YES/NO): YES